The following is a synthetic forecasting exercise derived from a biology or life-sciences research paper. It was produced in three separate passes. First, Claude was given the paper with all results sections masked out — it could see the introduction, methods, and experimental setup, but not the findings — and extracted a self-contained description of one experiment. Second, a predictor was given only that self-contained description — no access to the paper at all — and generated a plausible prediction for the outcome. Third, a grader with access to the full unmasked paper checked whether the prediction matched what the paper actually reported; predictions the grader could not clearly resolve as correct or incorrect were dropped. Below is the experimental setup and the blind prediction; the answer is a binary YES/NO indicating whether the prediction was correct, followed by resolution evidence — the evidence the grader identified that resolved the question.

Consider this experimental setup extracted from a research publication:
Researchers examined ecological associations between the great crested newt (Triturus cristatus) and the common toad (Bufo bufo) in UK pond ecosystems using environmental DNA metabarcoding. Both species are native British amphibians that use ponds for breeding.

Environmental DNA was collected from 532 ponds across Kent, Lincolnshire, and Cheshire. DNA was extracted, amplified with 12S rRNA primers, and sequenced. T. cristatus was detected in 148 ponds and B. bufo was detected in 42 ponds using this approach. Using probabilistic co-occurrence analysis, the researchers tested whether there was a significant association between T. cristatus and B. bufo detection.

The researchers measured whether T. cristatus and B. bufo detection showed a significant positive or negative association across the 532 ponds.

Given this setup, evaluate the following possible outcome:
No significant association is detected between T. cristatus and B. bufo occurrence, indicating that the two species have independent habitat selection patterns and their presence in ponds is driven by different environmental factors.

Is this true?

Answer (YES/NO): NO